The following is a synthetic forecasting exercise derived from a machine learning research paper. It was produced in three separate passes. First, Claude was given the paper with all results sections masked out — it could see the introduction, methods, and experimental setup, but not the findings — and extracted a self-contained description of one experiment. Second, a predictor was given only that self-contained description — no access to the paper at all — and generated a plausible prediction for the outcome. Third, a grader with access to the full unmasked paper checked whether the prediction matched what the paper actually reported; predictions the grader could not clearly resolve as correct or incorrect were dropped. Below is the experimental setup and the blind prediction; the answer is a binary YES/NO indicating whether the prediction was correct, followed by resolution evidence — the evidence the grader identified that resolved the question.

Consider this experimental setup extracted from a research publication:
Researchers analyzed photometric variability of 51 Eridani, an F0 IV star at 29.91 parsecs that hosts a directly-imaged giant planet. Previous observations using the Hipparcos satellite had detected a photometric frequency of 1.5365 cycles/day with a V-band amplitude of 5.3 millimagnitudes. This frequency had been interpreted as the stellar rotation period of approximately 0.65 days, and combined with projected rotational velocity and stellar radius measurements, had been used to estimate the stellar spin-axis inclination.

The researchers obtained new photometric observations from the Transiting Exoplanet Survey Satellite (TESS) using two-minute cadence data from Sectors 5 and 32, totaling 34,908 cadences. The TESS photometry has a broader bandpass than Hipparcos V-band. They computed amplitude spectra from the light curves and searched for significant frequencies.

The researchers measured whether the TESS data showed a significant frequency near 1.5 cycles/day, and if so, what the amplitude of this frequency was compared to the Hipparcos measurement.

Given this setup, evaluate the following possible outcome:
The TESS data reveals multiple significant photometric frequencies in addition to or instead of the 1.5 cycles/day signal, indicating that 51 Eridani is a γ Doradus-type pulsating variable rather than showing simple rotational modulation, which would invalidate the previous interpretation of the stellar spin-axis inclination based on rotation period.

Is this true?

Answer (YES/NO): YES